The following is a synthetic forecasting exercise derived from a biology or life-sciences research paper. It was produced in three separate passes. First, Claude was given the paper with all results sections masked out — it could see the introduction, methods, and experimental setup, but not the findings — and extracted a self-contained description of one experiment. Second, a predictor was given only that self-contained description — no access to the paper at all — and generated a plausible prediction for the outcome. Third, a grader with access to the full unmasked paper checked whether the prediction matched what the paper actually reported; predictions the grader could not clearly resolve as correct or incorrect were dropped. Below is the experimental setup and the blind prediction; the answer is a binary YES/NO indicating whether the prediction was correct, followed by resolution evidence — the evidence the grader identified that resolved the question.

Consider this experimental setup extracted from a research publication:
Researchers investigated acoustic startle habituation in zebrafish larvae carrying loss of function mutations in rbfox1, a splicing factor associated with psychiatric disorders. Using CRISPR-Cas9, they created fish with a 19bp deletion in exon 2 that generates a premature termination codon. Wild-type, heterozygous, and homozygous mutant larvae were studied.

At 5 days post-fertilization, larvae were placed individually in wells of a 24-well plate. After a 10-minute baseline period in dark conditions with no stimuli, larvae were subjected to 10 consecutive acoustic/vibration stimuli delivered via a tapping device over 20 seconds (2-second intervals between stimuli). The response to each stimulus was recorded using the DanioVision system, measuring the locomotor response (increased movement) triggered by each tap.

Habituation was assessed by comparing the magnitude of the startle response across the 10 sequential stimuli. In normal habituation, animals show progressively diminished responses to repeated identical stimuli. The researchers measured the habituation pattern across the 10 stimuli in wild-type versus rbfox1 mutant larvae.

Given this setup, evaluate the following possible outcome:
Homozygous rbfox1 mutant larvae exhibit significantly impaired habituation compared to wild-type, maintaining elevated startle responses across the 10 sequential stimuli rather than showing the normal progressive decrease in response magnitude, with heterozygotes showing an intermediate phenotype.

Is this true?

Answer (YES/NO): NO